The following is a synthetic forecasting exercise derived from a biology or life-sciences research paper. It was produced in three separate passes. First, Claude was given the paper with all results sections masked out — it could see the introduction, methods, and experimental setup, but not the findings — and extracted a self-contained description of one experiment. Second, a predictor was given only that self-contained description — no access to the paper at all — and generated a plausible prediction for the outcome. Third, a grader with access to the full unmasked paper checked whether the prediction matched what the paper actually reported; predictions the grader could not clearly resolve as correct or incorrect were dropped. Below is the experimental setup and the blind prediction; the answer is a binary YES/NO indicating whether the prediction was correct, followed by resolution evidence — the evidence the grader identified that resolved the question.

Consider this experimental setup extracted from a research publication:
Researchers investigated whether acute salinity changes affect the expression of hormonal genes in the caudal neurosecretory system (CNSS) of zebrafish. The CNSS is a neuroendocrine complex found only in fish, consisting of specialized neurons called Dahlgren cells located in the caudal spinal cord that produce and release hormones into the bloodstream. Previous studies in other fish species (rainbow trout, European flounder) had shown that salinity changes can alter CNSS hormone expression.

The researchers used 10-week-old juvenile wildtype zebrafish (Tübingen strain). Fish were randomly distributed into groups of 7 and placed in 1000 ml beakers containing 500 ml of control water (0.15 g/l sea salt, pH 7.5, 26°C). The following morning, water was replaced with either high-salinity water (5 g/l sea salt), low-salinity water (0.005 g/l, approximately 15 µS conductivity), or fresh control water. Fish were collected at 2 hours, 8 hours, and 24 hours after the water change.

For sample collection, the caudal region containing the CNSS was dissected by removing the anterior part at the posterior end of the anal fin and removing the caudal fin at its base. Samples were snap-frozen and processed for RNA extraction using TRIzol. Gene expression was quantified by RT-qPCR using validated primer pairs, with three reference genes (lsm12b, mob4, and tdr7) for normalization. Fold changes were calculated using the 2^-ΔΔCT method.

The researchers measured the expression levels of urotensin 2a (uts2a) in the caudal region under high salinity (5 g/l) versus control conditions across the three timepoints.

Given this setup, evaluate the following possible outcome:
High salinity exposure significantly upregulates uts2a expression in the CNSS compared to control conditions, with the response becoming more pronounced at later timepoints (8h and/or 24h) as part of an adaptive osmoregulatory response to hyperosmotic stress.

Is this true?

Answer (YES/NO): YES